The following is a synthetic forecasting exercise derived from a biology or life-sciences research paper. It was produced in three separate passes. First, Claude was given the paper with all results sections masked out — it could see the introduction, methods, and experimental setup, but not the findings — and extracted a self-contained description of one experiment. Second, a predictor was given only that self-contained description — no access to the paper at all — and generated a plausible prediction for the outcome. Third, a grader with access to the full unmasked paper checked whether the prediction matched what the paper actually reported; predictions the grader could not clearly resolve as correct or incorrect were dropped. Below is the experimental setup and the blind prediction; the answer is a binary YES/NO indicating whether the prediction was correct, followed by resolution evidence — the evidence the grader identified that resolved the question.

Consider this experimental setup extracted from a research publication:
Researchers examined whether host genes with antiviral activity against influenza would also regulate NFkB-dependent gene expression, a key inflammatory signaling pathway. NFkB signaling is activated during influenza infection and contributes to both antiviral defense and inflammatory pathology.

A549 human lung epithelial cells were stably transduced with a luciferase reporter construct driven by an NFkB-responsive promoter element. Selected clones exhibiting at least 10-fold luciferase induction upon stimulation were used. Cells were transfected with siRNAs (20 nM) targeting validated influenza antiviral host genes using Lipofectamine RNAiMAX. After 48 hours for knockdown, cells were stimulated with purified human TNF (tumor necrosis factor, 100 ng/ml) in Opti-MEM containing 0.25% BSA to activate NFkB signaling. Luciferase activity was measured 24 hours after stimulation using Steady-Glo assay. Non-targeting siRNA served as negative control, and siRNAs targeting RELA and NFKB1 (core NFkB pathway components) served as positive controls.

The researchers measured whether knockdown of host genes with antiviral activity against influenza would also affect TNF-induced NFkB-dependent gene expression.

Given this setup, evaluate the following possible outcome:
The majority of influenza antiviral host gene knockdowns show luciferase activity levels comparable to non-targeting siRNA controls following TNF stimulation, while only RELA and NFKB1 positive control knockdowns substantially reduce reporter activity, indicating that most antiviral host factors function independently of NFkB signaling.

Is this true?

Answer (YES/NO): NO